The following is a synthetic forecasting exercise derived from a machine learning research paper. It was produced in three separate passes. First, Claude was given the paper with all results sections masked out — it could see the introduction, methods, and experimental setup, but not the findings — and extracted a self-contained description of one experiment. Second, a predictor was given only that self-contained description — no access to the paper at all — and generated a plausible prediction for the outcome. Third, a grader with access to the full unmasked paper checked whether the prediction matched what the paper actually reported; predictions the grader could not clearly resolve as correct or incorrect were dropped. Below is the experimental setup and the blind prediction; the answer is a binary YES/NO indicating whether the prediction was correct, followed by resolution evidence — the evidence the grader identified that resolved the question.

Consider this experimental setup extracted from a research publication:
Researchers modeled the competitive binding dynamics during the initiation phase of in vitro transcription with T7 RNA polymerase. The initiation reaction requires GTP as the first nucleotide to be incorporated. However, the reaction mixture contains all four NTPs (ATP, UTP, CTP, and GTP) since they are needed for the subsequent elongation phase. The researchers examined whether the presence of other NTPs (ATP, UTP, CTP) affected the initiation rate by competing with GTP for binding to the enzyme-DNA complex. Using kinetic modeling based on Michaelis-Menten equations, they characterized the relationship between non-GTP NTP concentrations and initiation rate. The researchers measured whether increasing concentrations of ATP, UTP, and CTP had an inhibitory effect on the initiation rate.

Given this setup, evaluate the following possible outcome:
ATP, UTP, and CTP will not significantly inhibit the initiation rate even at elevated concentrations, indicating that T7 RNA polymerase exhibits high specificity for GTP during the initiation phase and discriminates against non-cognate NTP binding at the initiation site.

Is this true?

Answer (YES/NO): NO